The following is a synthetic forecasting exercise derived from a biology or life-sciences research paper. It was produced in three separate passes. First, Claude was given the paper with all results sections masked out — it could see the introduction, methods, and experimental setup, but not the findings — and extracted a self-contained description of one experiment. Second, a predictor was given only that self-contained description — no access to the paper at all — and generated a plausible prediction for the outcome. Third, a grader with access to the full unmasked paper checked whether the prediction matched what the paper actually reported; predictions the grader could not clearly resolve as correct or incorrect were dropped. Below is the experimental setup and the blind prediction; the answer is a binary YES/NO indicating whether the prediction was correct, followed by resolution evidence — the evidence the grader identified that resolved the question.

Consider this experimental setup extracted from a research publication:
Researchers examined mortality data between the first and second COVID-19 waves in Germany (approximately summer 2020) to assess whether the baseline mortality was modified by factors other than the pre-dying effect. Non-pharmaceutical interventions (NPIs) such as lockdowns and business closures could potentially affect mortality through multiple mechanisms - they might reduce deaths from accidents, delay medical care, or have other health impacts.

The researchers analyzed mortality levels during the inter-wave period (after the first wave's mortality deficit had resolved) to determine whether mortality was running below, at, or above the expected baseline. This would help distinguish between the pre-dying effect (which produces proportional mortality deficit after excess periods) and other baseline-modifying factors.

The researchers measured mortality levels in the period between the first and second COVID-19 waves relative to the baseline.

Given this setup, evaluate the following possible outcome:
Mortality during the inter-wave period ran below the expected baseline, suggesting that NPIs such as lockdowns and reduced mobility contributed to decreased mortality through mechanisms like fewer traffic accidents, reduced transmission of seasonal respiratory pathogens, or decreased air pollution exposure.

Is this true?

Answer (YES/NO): NO